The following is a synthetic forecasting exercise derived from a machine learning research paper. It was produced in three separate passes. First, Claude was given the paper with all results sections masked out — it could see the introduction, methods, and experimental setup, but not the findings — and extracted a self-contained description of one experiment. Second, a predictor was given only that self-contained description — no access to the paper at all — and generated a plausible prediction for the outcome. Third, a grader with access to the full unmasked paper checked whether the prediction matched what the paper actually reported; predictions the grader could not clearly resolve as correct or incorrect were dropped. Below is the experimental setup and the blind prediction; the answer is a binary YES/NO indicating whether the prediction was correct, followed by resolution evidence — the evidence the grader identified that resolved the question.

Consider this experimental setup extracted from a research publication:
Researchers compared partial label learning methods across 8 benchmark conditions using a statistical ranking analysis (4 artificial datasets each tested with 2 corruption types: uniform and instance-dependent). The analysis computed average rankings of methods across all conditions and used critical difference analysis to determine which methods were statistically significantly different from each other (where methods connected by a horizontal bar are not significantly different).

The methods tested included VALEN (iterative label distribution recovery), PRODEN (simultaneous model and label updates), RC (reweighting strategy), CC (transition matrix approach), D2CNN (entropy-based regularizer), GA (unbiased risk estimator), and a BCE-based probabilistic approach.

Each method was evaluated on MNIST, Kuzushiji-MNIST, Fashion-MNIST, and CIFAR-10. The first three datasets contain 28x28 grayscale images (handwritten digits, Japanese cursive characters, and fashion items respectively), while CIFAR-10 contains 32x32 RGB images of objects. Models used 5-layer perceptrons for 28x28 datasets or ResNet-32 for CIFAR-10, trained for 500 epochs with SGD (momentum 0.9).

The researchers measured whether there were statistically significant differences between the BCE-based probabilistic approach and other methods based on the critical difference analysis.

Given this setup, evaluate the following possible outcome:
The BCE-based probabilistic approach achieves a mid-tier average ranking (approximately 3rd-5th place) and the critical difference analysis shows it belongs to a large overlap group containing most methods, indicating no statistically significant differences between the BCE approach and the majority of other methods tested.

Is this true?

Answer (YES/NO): NO